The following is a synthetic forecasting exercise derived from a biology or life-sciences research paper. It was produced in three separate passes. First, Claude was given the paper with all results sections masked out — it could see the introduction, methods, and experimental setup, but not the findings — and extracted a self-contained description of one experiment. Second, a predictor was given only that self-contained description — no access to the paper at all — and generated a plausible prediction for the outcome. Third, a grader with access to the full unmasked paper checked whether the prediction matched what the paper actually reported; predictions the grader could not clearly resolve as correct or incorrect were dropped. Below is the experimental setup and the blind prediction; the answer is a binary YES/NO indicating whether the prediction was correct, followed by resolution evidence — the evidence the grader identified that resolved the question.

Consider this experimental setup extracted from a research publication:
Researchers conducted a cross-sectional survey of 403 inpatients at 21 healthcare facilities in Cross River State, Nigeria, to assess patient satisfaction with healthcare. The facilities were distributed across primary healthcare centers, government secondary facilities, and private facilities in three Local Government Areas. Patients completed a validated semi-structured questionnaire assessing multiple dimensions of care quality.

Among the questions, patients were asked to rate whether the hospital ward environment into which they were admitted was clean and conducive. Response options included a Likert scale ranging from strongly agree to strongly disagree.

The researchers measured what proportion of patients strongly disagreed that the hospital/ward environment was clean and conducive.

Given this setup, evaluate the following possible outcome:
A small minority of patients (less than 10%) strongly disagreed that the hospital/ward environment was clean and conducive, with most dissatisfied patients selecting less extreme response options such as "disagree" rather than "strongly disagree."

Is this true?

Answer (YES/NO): NO